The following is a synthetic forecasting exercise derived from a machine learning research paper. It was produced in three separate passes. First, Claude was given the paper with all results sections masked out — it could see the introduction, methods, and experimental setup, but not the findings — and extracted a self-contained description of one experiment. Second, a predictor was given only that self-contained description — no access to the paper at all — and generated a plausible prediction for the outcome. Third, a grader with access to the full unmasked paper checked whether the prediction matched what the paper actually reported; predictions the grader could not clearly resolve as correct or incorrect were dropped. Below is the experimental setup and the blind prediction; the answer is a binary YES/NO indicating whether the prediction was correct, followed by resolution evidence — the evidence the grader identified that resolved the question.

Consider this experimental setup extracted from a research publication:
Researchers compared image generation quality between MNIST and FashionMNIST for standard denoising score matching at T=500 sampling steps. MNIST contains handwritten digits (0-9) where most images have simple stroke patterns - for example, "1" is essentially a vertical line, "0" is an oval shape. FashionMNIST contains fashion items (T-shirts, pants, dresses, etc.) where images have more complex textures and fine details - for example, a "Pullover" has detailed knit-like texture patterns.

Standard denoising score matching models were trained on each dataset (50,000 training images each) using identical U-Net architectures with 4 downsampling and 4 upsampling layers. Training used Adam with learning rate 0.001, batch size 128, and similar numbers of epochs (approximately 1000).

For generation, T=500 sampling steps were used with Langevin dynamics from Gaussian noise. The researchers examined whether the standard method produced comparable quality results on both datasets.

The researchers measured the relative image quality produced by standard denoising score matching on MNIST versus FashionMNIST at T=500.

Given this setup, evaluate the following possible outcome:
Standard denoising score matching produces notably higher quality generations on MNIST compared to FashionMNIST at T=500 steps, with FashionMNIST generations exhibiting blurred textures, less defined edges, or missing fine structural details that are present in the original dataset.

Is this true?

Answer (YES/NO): YES